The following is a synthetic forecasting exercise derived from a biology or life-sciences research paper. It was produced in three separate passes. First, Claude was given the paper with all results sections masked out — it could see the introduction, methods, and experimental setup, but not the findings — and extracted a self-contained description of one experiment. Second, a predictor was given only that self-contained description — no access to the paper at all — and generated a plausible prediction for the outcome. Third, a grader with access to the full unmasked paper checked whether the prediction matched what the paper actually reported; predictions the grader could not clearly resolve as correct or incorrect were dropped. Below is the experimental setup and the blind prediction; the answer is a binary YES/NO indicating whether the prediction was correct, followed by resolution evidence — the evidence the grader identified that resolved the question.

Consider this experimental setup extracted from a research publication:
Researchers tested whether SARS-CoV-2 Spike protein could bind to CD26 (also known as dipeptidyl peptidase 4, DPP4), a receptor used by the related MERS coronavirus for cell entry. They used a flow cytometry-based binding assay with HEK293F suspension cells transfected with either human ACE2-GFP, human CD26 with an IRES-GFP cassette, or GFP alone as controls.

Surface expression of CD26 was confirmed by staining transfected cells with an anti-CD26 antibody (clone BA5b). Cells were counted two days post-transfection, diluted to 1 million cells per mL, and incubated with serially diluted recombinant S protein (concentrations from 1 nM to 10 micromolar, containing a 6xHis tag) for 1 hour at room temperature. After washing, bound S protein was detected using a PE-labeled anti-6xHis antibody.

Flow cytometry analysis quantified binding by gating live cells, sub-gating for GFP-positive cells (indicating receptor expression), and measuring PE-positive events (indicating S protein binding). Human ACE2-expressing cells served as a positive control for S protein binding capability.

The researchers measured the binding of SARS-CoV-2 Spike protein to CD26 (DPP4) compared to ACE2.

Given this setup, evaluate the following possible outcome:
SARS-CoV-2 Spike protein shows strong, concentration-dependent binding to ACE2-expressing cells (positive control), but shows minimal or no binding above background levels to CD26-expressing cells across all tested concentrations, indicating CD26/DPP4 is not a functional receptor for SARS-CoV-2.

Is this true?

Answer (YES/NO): YES